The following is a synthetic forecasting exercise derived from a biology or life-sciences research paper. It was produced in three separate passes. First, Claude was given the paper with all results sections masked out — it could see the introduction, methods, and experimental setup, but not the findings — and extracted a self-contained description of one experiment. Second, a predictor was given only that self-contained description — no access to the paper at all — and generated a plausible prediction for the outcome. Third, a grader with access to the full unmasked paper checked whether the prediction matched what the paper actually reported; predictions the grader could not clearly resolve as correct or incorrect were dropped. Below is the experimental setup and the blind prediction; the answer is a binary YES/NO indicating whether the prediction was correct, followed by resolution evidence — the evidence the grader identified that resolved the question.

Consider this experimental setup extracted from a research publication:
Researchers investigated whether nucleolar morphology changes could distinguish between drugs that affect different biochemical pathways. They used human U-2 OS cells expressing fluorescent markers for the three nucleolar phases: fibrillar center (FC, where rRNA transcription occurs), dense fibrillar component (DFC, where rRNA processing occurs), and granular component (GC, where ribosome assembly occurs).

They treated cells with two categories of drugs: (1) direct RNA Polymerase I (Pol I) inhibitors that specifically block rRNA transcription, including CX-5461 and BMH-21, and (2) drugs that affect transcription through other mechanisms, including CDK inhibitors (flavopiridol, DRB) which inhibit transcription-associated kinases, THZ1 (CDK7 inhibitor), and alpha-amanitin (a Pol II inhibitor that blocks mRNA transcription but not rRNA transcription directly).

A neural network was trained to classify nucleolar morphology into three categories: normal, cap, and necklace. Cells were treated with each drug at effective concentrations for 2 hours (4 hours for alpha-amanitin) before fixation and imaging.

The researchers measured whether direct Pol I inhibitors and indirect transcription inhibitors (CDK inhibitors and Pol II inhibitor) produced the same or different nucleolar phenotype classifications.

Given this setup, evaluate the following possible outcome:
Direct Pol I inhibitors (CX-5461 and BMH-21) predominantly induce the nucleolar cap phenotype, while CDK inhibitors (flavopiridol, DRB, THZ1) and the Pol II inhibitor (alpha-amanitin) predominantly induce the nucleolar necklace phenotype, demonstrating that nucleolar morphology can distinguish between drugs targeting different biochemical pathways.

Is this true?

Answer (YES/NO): YES